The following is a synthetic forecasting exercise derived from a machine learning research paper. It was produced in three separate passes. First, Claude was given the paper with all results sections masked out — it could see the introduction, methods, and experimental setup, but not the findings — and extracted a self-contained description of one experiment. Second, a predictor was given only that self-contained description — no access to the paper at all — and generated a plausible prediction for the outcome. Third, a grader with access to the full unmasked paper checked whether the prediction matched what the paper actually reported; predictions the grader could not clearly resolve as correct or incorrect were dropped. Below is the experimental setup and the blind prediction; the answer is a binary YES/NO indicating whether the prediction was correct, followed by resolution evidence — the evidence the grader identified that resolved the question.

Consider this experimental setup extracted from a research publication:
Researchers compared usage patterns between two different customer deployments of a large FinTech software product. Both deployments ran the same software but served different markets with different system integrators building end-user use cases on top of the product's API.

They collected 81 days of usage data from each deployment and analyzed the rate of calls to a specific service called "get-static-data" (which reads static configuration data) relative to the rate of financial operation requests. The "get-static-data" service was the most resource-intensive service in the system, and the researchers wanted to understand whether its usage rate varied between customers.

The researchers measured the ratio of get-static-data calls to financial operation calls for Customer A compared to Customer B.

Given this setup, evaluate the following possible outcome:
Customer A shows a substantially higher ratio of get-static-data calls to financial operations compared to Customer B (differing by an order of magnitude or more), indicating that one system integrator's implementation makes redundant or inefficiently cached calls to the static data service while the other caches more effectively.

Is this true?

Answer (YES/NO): NO